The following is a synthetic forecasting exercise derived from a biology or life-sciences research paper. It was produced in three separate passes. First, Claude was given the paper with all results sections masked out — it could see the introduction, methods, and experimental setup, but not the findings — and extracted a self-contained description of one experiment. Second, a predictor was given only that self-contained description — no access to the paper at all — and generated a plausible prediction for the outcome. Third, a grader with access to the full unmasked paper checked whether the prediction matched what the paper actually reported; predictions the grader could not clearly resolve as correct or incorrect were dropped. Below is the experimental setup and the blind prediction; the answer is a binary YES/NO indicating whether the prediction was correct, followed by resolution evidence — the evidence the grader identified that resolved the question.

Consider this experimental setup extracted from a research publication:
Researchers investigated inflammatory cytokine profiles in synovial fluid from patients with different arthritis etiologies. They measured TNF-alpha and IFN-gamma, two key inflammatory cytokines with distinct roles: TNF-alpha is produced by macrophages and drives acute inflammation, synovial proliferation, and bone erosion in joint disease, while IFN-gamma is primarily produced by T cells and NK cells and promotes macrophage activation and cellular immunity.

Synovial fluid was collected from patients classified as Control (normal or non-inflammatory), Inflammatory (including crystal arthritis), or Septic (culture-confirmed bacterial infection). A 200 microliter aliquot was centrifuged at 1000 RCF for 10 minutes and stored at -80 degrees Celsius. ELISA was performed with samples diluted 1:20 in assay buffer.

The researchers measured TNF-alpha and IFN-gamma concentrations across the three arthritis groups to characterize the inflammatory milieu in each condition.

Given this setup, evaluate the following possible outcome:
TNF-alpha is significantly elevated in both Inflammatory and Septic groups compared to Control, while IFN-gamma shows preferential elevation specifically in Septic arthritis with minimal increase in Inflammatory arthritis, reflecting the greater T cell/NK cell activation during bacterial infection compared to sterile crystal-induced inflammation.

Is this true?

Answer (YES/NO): NO